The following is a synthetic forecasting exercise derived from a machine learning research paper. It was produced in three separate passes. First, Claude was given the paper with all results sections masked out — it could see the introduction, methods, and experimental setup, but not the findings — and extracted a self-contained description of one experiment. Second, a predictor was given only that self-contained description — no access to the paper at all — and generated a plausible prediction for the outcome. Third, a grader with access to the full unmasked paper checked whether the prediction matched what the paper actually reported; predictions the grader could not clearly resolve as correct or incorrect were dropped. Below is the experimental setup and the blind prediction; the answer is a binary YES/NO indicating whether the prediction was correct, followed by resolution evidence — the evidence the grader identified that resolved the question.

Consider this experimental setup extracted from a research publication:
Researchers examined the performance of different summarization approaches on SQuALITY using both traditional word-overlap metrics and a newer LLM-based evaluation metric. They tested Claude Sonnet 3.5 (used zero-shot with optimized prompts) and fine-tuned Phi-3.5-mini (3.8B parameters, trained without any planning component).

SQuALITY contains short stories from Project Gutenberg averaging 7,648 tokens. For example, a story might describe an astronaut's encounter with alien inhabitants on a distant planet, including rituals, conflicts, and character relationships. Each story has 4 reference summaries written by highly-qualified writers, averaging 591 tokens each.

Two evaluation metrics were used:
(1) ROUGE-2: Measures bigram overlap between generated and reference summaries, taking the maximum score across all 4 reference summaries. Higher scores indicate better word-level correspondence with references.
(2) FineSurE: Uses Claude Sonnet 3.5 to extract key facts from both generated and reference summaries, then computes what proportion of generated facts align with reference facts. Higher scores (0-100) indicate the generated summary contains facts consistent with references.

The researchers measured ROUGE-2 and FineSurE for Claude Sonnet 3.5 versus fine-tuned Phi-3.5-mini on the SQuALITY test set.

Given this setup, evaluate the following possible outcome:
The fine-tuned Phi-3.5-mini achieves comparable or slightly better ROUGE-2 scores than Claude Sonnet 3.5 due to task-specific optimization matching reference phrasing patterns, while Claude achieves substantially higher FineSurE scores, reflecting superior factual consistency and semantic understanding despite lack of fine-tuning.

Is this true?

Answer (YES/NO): NO